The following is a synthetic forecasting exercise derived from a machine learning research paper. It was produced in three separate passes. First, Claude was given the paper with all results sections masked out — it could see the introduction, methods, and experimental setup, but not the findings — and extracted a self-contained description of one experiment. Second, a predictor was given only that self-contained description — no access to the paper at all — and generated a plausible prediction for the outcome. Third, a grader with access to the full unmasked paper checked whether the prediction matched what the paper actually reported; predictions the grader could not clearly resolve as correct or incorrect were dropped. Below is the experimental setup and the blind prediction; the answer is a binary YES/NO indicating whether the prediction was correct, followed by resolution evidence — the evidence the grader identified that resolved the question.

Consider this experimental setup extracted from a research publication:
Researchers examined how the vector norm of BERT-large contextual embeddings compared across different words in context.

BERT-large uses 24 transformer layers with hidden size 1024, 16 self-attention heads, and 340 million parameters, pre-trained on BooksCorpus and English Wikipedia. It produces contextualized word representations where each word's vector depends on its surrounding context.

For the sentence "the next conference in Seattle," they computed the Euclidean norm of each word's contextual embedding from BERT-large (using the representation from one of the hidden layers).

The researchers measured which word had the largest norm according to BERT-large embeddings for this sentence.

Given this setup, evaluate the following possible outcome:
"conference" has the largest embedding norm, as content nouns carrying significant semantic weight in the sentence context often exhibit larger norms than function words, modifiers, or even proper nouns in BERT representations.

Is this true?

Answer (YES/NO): YES